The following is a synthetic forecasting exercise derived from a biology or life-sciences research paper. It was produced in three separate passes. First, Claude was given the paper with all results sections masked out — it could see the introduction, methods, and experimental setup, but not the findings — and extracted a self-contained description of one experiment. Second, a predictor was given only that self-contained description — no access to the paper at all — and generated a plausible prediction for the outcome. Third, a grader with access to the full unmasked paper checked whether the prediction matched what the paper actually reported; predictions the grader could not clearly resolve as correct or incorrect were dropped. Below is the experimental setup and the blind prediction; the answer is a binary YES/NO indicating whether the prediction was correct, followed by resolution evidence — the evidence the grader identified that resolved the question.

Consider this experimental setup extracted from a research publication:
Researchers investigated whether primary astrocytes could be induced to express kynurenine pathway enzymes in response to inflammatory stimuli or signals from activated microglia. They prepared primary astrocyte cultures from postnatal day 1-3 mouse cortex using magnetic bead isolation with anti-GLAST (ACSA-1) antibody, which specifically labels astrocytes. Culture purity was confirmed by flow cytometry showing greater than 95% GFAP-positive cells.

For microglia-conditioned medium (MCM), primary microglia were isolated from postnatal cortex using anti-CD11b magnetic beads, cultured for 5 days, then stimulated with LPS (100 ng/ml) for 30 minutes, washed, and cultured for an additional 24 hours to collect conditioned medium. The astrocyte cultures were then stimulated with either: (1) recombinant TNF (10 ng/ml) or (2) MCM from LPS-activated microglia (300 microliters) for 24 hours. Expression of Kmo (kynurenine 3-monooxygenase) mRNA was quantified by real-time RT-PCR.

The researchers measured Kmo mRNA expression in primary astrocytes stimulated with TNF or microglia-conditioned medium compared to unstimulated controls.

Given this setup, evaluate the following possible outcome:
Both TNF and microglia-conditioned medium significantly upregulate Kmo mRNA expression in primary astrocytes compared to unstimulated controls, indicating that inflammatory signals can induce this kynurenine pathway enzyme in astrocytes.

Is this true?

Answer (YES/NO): YES